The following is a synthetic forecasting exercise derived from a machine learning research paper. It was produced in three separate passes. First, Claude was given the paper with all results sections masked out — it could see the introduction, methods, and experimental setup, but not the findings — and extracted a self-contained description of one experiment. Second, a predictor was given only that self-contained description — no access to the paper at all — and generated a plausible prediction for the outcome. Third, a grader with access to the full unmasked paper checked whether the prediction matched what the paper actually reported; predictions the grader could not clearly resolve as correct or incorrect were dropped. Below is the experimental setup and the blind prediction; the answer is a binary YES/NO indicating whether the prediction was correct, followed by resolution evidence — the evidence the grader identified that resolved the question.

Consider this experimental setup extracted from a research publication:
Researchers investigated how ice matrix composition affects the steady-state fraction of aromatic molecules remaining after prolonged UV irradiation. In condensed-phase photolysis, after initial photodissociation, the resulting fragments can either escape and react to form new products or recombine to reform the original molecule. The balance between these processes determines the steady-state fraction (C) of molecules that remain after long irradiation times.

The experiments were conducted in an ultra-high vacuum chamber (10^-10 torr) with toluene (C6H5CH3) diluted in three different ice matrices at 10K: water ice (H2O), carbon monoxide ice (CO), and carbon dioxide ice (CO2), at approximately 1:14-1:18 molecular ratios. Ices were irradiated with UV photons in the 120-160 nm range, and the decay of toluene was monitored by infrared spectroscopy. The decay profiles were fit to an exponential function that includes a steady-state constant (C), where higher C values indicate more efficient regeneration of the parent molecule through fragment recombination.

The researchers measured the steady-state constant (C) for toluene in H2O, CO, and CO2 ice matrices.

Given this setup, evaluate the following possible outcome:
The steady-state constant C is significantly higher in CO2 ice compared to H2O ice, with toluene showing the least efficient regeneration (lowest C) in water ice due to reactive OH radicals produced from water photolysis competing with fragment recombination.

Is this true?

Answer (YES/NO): NO